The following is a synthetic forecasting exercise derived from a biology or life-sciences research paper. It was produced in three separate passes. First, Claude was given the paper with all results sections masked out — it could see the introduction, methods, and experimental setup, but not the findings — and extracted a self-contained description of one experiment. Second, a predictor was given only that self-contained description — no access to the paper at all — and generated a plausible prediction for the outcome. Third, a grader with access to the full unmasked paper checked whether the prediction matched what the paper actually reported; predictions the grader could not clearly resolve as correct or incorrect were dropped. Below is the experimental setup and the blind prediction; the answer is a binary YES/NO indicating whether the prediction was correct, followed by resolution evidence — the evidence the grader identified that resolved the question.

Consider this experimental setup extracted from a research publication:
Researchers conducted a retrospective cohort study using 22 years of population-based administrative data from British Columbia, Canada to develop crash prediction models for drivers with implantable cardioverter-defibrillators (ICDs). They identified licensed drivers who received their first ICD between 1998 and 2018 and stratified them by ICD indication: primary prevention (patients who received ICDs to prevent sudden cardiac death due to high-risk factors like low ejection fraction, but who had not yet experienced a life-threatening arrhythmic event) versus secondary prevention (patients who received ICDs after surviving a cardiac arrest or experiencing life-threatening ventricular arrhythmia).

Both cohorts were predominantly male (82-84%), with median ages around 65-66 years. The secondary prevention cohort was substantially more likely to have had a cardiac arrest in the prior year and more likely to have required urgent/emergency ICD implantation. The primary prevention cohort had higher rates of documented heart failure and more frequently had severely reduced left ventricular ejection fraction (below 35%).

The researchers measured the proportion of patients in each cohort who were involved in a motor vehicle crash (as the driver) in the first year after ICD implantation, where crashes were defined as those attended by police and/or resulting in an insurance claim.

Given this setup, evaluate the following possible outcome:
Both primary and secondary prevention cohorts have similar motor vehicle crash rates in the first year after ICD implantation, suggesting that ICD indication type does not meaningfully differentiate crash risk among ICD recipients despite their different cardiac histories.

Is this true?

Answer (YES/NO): YES